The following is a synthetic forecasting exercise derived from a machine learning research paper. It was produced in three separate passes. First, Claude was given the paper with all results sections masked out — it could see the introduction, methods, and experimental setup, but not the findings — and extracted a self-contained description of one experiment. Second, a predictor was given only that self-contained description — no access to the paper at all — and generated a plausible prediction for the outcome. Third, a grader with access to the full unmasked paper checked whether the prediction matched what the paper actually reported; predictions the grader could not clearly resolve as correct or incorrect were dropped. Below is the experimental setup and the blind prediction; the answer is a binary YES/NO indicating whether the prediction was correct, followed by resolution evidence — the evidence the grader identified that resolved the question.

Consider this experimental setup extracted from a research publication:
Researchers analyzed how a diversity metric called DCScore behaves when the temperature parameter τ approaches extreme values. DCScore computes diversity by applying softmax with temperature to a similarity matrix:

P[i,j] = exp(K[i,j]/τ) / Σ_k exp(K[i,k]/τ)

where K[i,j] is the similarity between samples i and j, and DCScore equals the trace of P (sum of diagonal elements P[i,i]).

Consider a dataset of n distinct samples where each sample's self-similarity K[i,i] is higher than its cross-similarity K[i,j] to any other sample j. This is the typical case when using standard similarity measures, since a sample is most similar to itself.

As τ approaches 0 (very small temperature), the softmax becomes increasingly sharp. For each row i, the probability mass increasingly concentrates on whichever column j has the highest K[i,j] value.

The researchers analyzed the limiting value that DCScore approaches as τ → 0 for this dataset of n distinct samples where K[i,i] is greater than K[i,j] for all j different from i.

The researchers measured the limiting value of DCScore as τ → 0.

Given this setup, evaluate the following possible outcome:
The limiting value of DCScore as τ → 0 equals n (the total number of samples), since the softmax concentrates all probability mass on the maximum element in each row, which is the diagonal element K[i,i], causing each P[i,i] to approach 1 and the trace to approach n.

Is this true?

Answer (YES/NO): YES